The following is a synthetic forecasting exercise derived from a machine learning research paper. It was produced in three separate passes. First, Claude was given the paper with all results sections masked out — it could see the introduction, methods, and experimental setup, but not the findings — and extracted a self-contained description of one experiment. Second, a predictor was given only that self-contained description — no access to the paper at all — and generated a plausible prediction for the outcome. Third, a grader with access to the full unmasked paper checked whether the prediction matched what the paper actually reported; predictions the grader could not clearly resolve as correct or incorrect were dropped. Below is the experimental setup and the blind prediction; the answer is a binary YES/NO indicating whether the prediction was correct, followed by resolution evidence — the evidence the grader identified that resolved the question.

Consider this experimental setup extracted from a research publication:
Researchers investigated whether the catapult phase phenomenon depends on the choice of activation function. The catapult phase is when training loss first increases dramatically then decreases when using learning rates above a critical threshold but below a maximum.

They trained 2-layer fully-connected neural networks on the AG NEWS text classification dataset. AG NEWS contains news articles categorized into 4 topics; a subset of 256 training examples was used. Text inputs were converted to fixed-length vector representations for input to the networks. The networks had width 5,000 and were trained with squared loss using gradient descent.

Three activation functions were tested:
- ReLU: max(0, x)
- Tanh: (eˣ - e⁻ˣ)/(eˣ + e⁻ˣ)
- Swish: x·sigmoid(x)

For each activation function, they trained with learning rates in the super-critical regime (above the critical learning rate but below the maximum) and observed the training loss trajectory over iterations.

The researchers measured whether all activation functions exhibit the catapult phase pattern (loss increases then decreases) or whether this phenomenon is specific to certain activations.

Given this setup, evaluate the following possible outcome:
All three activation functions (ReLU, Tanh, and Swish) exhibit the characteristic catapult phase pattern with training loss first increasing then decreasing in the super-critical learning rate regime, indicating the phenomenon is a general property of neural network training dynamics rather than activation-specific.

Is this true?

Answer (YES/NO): YES